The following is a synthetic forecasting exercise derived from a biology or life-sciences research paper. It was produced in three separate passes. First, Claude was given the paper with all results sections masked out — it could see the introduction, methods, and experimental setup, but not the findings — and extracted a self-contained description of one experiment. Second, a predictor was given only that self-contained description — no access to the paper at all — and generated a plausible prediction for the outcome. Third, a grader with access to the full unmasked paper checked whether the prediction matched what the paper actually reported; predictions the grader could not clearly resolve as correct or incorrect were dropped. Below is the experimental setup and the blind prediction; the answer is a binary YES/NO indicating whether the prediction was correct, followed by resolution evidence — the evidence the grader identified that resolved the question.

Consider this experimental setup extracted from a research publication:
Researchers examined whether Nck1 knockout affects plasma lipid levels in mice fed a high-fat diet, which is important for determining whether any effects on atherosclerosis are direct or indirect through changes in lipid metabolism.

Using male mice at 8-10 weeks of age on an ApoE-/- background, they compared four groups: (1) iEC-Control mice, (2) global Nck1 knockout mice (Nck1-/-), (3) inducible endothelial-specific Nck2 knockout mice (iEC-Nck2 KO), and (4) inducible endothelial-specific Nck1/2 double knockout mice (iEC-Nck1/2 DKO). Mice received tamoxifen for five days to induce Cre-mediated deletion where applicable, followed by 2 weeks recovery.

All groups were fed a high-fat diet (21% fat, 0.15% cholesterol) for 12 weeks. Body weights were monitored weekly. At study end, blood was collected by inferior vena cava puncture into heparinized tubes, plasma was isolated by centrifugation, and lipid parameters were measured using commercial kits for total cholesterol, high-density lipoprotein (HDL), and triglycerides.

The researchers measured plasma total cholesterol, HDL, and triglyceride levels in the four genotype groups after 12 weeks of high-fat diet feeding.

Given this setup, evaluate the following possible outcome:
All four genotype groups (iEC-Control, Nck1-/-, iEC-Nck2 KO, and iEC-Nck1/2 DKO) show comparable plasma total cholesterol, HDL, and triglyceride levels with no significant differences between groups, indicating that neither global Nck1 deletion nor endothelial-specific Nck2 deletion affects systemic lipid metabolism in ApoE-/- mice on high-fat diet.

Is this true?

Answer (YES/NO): YES